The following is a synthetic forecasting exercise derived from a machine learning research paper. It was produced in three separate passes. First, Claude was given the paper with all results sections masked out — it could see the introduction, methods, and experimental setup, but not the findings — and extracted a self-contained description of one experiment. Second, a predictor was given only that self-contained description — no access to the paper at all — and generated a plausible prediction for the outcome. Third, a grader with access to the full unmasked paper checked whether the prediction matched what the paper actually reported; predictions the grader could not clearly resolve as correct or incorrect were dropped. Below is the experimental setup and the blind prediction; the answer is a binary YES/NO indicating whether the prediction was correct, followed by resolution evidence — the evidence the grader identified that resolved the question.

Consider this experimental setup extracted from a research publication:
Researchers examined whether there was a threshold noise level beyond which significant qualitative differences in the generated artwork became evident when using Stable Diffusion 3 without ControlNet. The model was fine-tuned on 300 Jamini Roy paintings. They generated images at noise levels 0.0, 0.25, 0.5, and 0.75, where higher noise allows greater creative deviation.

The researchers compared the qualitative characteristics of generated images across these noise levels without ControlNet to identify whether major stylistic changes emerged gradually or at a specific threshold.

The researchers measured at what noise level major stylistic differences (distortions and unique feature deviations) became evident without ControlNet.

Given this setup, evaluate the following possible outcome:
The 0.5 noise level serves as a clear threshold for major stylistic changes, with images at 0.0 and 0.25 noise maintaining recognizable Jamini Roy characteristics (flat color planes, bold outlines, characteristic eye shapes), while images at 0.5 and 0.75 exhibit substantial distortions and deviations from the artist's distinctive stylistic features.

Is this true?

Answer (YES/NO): NO